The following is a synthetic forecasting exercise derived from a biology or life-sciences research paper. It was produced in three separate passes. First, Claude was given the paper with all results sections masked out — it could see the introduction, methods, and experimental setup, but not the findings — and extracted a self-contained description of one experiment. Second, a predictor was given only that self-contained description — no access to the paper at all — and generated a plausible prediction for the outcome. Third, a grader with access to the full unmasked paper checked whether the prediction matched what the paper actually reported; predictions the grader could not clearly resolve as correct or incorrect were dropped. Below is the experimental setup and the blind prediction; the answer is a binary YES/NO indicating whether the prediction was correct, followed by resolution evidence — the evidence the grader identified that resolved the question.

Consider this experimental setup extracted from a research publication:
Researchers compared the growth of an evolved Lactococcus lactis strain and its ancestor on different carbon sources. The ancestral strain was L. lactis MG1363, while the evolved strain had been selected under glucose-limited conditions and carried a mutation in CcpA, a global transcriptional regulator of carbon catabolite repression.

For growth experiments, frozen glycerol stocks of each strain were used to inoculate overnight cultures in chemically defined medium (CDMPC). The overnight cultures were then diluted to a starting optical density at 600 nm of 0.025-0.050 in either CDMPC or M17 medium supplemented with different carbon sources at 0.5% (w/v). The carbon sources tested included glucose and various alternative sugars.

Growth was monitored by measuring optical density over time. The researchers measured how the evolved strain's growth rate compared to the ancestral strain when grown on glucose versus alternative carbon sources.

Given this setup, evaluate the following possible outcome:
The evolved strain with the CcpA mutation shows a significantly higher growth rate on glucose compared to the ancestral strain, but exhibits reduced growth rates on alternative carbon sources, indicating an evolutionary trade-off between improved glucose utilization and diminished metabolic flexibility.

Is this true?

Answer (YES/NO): NO